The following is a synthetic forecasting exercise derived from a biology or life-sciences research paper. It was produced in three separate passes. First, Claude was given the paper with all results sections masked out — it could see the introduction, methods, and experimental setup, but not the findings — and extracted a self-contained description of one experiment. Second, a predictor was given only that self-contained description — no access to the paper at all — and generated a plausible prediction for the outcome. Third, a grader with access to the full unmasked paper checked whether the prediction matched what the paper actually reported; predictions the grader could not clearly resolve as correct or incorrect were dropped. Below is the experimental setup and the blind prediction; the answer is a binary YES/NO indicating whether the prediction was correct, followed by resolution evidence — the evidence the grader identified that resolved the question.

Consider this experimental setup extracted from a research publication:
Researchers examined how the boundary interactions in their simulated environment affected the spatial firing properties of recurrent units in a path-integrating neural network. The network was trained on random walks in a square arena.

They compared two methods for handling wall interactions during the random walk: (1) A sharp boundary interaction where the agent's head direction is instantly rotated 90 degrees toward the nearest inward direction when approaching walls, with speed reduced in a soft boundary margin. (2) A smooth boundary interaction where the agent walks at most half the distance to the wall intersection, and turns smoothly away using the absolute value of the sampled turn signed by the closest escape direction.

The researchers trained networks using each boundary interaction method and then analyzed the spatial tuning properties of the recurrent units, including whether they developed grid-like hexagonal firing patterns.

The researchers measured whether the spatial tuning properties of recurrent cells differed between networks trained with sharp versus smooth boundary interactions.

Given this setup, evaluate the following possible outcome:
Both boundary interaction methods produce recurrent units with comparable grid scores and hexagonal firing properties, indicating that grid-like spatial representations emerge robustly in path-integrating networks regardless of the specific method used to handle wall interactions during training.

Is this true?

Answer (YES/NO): YES